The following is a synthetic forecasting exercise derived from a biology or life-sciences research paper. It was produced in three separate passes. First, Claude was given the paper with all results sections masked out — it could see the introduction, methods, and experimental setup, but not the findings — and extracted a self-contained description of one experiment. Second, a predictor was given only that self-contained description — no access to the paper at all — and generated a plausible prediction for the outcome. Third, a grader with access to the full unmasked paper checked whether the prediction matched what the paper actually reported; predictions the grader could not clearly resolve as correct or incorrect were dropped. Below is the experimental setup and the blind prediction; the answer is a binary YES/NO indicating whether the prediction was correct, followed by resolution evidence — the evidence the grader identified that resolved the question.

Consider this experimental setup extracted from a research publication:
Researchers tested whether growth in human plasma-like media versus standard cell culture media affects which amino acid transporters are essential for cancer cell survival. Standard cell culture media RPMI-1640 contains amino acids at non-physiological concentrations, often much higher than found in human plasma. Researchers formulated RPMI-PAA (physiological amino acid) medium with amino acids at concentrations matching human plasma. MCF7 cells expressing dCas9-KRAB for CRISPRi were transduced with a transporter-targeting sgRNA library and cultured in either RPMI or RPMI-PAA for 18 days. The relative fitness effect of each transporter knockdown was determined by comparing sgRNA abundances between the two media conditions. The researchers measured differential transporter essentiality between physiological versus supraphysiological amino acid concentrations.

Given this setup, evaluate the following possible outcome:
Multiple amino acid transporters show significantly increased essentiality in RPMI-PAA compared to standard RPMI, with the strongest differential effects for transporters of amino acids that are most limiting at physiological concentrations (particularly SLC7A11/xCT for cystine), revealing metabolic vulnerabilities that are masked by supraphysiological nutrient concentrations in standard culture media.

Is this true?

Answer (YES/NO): NO